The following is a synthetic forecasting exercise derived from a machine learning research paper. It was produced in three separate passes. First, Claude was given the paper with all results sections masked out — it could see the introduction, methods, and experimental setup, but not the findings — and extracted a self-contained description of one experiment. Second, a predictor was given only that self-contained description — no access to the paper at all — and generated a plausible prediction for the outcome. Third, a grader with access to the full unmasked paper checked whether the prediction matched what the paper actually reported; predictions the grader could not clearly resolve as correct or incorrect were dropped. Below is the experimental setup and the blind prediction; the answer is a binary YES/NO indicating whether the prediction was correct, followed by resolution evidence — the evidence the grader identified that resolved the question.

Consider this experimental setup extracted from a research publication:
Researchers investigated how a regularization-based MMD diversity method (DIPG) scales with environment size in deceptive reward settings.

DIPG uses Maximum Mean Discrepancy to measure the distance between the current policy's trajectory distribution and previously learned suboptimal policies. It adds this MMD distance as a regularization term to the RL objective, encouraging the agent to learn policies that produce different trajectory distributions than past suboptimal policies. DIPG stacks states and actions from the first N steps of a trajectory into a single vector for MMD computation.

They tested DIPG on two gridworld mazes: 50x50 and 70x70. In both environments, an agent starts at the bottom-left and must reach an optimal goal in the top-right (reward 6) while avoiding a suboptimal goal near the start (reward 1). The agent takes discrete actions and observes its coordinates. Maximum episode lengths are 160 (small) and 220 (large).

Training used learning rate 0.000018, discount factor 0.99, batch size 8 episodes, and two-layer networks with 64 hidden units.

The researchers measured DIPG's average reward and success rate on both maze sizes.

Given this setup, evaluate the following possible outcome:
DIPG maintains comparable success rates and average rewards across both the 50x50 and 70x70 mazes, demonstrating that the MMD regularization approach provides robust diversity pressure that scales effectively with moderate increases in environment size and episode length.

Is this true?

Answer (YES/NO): NO